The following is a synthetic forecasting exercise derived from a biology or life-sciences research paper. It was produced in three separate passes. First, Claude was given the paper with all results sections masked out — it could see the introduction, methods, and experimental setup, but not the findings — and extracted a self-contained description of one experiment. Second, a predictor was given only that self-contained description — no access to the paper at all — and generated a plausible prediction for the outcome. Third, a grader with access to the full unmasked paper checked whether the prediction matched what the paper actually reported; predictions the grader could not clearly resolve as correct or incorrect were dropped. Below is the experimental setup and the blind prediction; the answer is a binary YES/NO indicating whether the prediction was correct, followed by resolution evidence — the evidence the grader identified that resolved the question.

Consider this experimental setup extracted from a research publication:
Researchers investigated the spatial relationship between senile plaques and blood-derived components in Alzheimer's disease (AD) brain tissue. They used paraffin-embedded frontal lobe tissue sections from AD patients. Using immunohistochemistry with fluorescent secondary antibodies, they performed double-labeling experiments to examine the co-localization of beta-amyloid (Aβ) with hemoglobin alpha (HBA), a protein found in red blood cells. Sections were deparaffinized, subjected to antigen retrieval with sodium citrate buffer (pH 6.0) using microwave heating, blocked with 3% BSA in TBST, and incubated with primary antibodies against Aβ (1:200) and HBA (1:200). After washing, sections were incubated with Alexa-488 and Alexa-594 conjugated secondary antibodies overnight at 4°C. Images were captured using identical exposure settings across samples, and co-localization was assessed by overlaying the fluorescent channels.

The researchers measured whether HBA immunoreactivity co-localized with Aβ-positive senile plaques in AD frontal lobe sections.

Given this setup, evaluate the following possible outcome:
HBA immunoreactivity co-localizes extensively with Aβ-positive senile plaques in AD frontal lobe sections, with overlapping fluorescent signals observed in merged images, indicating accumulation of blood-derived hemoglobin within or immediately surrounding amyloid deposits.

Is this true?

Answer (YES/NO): YES